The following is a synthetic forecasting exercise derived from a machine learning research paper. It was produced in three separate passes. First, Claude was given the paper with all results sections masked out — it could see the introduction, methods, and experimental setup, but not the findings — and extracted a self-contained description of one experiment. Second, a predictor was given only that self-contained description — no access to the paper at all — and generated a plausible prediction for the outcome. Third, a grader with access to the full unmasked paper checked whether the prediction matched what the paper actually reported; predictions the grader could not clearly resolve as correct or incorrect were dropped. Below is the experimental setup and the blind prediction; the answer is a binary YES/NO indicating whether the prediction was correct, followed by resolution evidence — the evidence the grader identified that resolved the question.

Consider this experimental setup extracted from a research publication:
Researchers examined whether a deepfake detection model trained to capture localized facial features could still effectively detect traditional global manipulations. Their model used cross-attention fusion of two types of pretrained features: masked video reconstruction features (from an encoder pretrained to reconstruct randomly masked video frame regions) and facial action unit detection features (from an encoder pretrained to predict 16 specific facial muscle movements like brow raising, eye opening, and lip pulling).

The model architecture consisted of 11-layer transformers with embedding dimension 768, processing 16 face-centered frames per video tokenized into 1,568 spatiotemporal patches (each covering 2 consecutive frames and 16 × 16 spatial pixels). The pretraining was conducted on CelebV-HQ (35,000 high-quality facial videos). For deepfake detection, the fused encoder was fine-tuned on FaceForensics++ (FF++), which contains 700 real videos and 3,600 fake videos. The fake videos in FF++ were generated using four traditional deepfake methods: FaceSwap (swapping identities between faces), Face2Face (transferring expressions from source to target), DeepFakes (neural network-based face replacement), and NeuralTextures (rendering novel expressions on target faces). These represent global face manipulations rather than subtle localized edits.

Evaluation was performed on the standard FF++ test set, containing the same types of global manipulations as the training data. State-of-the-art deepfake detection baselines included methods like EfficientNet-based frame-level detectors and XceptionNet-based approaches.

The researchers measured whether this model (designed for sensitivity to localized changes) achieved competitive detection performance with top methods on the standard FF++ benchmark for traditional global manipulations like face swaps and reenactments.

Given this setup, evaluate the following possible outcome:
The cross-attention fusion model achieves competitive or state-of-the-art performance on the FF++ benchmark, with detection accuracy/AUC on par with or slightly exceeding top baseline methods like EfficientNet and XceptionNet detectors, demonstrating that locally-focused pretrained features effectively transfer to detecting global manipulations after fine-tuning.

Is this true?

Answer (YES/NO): YES